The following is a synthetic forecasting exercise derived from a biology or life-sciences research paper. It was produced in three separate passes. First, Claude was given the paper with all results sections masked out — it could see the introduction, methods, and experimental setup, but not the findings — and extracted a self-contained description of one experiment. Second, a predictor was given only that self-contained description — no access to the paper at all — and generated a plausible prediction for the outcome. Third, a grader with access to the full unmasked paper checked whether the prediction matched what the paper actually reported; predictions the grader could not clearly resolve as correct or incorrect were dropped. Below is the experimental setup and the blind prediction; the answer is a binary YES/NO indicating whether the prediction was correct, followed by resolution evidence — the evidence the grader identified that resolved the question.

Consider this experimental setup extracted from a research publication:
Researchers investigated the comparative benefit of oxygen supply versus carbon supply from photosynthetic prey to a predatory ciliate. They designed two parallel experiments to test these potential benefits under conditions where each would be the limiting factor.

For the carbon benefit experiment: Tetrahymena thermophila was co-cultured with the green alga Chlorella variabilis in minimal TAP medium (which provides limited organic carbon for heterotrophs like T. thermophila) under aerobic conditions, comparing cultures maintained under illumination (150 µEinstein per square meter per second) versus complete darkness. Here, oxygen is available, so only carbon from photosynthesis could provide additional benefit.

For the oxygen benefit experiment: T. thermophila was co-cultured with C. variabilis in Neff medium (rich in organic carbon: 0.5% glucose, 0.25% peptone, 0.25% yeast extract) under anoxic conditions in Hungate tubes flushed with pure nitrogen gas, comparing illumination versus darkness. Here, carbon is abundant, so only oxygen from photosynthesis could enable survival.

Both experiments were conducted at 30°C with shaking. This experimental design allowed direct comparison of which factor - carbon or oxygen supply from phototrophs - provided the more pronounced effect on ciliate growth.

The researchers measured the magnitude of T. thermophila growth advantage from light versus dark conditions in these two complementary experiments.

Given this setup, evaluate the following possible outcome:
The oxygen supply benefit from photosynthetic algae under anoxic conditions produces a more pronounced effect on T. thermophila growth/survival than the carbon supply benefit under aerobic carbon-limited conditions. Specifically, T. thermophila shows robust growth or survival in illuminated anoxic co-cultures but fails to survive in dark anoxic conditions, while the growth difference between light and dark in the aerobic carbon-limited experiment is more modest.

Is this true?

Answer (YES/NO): YES